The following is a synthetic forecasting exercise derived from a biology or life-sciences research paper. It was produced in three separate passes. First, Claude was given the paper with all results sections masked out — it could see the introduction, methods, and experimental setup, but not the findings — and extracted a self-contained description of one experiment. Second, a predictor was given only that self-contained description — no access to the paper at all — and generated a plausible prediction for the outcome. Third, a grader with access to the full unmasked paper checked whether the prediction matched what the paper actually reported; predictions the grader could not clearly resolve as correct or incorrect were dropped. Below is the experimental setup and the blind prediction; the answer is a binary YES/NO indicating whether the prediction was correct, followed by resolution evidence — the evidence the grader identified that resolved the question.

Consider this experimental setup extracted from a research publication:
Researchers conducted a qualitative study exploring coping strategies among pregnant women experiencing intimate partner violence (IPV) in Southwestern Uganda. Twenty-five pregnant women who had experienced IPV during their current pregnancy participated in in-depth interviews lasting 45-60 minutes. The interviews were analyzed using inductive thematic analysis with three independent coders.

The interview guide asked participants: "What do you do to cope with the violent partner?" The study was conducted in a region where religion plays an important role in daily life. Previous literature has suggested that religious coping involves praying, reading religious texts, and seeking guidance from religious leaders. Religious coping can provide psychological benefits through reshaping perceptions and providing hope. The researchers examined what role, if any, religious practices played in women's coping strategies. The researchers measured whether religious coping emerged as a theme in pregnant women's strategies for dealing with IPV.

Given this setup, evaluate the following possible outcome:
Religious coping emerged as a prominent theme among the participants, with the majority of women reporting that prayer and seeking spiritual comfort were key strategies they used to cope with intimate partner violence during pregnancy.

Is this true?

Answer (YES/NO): NO